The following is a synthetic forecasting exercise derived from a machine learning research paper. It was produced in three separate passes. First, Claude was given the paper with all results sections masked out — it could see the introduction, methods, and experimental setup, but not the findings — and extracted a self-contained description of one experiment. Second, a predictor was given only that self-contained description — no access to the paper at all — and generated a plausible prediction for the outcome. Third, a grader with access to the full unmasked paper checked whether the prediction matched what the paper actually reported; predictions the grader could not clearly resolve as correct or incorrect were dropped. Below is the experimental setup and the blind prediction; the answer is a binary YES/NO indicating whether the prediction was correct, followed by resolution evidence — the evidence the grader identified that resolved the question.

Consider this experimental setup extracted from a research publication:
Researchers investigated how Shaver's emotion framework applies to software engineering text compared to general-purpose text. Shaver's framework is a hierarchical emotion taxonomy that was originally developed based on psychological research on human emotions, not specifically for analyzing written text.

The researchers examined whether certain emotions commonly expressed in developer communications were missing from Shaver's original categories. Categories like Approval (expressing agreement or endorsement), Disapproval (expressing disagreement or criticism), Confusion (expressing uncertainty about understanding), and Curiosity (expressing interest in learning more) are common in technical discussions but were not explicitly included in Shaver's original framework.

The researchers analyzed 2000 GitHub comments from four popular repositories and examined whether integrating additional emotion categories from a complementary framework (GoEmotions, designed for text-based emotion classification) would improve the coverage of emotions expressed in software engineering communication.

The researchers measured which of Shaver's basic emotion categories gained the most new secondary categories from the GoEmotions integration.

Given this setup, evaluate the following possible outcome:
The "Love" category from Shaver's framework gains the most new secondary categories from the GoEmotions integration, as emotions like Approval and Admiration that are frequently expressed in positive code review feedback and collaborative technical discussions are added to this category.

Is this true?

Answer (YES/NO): NO